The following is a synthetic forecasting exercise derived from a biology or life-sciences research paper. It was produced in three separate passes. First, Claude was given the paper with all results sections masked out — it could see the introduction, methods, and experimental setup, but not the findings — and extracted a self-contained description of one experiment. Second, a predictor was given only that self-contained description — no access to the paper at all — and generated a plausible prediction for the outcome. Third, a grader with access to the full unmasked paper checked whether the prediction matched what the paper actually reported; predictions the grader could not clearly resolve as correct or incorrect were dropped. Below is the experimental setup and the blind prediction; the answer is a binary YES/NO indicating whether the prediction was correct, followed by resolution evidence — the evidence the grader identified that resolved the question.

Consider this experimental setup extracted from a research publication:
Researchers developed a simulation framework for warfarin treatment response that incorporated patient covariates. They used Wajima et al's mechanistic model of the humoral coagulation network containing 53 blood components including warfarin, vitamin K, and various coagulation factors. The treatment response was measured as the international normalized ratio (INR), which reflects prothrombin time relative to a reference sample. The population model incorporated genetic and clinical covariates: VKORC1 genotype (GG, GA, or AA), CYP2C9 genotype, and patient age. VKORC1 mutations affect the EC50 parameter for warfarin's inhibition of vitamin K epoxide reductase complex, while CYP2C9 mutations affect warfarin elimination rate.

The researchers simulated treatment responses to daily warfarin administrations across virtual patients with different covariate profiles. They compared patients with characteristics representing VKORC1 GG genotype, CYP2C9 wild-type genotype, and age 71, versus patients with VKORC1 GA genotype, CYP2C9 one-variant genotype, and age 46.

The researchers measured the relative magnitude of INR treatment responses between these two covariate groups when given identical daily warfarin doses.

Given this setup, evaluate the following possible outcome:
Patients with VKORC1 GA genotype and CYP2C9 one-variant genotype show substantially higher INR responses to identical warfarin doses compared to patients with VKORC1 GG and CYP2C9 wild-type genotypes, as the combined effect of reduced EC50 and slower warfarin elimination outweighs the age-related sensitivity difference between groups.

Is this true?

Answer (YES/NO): YES